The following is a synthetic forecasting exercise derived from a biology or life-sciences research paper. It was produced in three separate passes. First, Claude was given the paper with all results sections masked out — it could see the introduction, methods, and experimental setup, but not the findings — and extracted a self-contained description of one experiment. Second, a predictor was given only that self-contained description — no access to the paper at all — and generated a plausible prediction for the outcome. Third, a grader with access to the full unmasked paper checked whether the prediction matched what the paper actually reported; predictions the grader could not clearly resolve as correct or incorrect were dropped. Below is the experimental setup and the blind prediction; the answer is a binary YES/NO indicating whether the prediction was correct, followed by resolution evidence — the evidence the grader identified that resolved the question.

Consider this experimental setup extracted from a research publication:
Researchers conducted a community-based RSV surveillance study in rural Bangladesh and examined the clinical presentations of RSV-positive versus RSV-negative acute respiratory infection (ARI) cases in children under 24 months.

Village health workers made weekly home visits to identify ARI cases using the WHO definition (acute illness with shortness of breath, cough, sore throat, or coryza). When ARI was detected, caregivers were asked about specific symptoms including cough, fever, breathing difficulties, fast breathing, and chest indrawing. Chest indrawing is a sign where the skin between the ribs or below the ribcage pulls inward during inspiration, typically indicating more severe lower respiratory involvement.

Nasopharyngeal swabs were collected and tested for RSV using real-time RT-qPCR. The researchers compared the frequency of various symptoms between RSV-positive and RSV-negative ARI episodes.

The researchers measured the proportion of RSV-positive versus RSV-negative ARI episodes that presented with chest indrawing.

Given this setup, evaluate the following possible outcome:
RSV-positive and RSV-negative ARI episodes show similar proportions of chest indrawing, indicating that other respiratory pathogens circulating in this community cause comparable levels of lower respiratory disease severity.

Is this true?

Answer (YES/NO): NO